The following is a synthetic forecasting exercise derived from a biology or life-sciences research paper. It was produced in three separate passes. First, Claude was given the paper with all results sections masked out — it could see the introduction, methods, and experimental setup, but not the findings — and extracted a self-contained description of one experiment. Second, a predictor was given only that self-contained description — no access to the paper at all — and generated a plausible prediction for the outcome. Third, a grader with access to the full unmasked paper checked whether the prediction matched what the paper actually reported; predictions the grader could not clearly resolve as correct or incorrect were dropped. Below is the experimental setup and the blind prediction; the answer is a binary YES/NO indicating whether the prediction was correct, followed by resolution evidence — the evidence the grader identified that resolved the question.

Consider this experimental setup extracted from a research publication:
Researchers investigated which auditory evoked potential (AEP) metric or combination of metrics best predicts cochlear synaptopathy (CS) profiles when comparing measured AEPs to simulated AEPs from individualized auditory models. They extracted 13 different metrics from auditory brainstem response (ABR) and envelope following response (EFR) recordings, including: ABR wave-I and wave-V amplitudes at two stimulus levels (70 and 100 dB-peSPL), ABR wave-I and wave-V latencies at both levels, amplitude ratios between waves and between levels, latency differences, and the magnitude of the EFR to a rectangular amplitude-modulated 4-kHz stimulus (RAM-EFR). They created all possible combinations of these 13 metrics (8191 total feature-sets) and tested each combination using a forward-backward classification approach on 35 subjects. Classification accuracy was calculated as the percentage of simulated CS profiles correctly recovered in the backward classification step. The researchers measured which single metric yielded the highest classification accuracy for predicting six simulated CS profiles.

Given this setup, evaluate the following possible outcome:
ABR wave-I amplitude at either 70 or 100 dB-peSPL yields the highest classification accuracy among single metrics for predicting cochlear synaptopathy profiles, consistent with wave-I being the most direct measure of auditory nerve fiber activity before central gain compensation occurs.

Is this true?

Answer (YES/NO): NO